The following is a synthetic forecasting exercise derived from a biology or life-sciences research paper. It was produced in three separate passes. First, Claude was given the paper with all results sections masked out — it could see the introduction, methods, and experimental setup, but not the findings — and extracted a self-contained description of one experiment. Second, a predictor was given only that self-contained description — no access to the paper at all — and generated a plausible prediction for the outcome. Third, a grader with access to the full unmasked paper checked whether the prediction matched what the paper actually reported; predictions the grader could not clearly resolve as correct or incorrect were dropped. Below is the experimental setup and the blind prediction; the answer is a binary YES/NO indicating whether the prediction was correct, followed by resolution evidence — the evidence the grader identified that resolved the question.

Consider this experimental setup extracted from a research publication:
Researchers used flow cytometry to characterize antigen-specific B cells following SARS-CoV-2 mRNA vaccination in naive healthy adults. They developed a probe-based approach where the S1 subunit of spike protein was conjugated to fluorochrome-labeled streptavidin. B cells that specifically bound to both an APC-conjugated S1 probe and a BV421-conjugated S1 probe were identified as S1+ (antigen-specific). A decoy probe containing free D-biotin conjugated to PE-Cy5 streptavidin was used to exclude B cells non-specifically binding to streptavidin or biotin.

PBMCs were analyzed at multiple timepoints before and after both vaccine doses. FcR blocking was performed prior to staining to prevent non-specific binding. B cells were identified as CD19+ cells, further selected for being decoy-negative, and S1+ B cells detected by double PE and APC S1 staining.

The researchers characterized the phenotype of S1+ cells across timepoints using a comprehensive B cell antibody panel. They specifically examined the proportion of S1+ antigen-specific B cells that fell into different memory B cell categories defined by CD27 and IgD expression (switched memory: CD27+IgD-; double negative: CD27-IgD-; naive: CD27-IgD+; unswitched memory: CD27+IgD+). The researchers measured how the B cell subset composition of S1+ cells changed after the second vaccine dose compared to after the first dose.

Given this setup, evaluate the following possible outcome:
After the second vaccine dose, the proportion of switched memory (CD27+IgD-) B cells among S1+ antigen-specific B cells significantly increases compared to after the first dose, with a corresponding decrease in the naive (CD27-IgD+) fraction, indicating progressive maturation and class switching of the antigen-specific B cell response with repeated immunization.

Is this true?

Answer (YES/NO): NO